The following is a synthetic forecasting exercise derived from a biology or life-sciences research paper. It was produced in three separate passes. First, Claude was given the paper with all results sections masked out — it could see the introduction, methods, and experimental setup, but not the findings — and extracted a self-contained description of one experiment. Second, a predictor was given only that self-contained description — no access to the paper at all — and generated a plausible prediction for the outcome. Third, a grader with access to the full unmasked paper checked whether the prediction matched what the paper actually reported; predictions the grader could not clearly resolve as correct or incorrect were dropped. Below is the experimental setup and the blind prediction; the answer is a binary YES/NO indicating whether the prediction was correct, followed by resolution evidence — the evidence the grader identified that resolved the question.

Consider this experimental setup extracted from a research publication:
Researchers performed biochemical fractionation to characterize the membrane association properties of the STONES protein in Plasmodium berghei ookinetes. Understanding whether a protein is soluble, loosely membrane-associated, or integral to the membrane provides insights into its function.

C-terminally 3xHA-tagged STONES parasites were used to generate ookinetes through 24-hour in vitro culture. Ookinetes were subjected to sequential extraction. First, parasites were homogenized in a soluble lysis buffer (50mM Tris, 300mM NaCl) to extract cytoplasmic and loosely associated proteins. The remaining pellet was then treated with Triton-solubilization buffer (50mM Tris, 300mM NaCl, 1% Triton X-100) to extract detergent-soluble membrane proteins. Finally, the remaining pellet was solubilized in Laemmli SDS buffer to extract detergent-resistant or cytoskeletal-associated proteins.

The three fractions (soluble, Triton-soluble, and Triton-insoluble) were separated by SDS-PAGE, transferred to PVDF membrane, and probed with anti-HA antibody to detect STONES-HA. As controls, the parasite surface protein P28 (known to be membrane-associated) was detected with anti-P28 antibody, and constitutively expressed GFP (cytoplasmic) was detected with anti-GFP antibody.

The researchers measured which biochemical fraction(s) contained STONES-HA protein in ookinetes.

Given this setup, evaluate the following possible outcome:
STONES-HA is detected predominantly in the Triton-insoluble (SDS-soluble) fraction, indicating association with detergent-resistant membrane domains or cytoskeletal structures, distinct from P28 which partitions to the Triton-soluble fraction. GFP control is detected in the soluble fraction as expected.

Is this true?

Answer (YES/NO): YES